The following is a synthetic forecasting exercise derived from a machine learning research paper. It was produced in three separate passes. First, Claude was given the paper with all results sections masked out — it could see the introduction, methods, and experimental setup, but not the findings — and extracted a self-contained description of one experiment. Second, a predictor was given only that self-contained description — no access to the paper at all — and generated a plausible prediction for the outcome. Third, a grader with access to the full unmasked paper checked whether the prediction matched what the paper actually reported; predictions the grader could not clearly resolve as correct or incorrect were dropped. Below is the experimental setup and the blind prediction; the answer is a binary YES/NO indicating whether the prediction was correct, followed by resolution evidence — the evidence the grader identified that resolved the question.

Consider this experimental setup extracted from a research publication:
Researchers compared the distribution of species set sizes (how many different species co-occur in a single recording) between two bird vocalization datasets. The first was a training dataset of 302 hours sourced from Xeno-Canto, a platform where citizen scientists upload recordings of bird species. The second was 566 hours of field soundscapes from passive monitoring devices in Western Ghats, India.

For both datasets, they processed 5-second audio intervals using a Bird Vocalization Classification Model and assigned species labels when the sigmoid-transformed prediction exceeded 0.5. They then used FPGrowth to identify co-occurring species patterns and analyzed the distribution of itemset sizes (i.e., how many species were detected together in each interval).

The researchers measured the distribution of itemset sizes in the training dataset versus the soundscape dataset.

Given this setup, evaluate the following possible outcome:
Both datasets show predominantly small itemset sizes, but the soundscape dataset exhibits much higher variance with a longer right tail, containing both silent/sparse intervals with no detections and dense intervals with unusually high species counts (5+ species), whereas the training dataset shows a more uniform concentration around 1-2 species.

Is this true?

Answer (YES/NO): NO